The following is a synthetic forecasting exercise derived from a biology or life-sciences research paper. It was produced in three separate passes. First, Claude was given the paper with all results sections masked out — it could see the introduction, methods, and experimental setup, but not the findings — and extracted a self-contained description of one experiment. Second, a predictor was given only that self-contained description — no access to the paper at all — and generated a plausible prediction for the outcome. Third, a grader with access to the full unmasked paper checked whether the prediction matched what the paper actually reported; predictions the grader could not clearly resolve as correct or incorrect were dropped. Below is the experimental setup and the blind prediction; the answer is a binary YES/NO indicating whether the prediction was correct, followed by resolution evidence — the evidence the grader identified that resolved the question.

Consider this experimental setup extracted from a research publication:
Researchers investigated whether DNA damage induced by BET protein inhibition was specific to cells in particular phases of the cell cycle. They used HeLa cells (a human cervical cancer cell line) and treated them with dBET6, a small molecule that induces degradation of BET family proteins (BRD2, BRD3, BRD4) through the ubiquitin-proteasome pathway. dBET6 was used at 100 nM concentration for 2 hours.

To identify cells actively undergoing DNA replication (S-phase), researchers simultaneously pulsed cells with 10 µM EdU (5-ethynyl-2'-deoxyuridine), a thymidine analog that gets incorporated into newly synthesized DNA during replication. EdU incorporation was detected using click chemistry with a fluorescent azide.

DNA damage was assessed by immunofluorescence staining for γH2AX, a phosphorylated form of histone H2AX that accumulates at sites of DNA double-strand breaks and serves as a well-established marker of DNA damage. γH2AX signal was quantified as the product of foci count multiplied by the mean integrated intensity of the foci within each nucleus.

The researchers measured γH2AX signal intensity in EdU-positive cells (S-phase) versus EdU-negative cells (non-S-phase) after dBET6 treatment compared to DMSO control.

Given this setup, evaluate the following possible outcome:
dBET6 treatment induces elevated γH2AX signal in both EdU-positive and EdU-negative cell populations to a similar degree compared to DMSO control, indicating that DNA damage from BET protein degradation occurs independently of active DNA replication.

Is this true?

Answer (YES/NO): NO